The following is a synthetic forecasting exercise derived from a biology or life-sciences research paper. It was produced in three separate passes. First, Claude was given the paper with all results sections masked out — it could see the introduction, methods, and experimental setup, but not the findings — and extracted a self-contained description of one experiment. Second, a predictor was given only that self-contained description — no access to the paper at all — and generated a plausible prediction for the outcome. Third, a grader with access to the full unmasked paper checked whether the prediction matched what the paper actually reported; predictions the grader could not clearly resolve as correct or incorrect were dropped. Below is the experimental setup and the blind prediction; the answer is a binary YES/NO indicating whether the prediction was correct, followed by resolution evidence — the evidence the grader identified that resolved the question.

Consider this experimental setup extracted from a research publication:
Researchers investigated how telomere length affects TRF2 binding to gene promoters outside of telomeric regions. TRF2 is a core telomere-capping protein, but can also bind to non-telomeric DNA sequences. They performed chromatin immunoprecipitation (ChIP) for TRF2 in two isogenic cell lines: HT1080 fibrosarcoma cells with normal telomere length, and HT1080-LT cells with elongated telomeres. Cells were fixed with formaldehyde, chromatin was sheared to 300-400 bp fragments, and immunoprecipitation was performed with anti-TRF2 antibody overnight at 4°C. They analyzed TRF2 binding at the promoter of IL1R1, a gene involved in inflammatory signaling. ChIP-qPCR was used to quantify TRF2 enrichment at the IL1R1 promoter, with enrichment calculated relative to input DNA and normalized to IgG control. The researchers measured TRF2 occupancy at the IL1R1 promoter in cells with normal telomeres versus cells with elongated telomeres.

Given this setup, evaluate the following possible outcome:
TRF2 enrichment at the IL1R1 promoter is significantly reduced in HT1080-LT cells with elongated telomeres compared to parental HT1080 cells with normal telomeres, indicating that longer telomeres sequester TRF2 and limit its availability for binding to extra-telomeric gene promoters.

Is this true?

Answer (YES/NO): YES